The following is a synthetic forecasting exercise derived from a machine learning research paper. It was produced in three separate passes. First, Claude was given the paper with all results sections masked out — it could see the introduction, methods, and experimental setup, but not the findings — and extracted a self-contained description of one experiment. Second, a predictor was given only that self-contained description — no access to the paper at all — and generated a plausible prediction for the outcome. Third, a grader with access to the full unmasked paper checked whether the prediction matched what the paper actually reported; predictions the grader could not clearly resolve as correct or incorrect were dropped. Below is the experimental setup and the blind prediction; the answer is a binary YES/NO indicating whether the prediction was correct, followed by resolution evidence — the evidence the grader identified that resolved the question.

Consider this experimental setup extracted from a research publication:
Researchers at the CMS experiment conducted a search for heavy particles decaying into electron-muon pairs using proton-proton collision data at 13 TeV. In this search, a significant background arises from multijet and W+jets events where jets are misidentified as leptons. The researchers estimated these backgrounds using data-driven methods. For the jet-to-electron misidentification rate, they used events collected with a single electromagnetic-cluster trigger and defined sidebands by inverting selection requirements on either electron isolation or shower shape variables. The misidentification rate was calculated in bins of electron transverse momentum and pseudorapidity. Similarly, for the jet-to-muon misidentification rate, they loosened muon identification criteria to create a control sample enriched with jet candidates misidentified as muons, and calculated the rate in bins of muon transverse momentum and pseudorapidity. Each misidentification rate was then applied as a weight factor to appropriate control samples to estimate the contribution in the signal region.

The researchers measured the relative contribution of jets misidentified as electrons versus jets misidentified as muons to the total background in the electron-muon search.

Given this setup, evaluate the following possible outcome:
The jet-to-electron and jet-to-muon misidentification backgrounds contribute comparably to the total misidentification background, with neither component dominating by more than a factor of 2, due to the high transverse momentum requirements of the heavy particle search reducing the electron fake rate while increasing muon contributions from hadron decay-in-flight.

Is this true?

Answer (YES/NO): NO